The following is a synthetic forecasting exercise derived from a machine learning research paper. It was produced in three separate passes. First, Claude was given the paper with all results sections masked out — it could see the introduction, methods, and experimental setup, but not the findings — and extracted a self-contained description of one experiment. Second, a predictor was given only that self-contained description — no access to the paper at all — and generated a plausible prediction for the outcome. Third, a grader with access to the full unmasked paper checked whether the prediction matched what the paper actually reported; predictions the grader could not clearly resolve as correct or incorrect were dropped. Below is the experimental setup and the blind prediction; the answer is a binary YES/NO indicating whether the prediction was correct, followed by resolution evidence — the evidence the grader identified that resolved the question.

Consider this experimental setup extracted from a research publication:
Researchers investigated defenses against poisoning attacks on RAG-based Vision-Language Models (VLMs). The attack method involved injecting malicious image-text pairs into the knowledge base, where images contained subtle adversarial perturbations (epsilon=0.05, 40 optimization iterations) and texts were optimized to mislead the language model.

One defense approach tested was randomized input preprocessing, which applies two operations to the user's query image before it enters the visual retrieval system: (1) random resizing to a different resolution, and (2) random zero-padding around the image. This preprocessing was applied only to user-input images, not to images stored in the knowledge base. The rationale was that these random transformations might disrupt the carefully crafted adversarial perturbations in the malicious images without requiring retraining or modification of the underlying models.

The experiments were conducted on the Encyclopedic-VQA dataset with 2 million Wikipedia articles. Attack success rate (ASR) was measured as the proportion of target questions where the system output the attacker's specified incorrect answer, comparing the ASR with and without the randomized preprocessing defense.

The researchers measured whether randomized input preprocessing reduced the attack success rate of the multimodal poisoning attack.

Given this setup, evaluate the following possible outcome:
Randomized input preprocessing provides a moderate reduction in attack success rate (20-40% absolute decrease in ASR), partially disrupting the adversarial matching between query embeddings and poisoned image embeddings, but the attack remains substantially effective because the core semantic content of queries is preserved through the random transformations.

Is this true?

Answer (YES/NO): NO